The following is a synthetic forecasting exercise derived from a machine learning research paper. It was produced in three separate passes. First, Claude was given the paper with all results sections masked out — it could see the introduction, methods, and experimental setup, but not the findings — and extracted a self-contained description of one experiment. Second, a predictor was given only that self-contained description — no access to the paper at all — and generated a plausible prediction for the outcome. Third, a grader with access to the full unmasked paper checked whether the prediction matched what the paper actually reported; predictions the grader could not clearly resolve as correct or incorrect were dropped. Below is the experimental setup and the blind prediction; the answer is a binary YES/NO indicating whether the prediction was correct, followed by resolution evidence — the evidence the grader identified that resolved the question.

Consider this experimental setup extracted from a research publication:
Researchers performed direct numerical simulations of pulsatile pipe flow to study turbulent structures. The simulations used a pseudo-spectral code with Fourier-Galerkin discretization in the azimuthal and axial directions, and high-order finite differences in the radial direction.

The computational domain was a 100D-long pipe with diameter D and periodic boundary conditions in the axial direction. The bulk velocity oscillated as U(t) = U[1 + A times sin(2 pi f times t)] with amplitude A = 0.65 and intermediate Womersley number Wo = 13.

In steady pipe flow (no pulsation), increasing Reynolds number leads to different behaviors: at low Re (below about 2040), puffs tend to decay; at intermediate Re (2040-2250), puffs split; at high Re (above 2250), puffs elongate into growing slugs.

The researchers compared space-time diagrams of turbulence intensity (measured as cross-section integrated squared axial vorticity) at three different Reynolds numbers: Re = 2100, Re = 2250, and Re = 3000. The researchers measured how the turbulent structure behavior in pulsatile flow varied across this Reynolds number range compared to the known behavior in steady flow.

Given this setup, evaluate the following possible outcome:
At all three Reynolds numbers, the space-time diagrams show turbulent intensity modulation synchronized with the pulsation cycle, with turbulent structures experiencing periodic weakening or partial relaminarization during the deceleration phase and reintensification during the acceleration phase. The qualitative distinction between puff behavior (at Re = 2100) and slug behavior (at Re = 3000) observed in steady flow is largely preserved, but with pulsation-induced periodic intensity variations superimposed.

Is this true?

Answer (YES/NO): NO